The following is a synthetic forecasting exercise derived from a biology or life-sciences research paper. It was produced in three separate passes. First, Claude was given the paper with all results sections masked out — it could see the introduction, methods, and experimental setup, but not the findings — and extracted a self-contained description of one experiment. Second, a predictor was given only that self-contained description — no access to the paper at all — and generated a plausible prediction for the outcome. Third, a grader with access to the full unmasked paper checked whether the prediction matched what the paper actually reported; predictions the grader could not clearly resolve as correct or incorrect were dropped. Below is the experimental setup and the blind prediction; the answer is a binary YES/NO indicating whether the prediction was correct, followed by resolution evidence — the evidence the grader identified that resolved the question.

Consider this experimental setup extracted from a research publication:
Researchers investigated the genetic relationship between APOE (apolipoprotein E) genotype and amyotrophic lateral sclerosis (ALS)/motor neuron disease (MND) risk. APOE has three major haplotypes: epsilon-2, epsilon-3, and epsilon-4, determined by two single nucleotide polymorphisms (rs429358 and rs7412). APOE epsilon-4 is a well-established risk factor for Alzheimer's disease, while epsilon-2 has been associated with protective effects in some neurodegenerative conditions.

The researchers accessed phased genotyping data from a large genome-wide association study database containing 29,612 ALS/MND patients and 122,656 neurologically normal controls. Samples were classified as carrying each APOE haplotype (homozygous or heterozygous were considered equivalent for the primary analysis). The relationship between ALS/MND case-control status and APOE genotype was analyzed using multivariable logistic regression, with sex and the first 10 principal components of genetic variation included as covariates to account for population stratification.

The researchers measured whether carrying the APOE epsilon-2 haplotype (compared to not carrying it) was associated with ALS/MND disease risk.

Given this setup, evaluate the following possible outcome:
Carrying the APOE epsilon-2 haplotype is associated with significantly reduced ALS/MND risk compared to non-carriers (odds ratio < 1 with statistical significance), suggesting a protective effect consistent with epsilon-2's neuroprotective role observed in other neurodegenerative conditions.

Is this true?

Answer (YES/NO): YES